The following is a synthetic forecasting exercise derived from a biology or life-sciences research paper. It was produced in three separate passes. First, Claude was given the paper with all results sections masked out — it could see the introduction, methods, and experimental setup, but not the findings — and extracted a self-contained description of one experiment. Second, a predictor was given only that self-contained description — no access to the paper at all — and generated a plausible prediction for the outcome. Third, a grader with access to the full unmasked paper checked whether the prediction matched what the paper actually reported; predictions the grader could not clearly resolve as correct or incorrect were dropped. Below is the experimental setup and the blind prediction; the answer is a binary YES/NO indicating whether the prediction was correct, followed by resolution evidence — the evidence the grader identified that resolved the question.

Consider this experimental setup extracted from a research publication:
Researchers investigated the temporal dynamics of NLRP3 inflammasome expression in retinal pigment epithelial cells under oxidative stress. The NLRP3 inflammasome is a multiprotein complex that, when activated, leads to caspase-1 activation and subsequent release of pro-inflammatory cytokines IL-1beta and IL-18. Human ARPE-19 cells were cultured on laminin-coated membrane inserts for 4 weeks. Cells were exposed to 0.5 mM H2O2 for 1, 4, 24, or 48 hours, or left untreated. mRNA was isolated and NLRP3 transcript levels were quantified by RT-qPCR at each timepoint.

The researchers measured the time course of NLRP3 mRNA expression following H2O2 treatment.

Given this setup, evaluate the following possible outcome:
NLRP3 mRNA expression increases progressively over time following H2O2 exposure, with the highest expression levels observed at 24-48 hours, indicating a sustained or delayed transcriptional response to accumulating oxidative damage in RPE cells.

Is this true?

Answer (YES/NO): NO